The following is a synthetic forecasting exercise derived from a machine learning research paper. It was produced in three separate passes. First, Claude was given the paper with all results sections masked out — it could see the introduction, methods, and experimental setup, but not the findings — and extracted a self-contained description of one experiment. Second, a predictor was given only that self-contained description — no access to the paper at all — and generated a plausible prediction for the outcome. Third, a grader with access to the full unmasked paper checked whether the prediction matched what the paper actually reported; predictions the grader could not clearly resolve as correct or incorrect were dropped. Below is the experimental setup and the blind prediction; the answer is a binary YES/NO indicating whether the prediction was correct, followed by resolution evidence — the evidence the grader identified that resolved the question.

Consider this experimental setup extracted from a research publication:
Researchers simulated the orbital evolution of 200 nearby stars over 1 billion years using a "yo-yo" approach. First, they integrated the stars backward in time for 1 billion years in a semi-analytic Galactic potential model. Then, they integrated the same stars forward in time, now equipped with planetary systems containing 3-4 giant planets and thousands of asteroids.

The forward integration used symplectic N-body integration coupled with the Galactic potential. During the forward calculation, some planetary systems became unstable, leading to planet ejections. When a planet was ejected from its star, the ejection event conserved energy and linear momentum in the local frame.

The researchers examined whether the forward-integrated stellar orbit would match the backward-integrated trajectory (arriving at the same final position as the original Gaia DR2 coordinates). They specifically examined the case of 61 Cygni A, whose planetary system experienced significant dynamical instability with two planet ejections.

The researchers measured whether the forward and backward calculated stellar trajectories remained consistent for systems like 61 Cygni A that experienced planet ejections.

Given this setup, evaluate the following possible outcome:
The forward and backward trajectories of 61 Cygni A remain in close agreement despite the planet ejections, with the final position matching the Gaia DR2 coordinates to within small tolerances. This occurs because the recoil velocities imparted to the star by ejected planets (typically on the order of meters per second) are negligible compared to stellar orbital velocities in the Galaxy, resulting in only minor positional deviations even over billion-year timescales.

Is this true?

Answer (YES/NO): NO